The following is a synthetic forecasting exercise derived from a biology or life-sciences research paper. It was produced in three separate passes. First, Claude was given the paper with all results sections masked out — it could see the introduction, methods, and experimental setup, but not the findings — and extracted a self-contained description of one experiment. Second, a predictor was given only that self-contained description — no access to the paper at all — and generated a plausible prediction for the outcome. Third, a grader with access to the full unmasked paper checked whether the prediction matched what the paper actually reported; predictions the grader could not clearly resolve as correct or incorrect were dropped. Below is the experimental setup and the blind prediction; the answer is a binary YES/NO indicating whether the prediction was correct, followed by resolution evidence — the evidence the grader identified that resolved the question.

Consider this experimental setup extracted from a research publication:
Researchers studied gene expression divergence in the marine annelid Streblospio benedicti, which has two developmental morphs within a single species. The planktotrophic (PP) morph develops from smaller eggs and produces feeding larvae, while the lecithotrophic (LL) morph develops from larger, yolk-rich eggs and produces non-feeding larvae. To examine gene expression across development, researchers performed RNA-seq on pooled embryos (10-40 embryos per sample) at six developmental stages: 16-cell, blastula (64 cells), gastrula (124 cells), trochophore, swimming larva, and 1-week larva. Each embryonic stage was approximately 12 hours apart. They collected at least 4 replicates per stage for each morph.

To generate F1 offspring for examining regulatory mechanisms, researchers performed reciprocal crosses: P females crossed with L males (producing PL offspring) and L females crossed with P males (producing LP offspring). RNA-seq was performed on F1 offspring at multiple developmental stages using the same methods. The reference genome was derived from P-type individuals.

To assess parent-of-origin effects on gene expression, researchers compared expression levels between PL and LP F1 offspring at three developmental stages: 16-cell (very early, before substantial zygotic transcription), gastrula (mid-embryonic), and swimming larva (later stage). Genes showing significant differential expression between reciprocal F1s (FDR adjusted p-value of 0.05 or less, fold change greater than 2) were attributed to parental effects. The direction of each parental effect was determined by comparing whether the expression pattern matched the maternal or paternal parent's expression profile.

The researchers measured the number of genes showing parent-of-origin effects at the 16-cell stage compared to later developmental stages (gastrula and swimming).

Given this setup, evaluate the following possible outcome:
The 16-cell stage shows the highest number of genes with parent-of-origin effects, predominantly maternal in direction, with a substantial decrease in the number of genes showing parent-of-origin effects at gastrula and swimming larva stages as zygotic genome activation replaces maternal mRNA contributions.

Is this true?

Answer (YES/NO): YES